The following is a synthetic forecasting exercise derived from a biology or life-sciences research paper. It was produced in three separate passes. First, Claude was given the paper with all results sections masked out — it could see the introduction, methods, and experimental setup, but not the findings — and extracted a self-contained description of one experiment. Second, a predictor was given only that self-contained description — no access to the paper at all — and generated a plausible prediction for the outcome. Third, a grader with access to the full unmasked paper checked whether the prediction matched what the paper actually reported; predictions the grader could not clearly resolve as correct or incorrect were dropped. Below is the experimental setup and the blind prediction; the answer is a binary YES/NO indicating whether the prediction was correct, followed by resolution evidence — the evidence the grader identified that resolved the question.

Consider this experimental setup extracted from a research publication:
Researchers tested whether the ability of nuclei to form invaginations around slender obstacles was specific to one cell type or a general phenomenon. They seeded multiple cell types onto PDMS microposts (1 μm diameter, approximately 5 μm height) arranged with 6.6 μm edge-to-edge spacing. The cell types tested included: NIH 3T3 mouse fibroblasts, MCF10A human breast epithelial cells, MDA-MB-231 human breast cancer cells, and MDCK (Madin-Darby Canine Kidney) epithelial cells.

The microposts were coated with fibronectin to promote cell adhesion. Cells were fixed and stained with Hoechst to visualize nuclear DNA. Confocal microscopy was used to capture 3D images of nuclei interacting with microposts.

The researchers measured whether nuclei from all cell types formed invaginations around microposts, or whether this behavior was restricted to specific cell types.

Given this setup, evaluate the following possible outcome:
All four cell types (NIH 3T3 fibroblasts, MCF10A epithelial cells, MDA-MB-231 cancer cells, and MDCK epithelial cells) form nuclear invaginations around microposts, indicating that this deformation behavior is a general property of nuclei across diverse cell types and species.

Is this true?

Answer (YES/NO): YES